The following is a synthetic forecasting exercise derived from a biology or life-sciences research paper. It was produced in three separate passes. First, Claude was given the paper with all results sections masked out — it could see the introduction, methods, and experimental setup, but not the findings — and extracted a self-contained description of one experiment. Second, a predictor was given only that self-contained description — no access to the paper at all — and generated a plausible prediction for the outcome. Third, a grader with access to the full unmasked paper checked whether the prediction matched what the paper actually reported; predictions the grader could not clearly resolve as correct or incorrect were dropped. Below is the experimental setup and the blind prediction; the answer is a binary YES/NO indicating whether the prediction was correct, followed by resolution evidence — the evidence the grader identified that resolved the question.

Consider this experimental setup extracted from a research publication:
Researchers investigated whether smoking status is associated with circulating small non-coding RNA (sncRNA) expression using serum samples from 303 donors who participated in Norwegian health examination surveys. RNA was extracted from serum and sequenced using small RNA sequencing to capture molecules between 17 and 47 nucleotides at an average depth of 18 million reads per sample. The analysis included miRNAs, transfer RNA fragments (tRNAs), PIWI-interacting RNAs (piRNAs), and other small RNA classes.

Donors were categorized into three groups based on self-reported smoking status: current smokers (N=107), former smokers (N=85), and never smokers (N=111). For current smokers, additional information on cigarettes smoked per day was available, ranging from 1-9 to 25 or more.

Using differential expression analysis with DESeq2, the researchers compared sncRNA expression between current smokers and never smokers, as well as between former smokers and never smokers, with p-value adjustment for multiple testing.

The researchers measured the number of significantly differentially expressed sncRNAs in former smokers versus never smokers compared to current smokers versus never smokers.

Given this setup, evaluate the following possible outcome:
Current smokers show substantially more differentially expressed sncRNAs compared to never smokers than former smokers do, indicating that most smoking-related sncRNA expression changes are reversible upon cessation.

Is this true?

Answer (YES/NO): YES